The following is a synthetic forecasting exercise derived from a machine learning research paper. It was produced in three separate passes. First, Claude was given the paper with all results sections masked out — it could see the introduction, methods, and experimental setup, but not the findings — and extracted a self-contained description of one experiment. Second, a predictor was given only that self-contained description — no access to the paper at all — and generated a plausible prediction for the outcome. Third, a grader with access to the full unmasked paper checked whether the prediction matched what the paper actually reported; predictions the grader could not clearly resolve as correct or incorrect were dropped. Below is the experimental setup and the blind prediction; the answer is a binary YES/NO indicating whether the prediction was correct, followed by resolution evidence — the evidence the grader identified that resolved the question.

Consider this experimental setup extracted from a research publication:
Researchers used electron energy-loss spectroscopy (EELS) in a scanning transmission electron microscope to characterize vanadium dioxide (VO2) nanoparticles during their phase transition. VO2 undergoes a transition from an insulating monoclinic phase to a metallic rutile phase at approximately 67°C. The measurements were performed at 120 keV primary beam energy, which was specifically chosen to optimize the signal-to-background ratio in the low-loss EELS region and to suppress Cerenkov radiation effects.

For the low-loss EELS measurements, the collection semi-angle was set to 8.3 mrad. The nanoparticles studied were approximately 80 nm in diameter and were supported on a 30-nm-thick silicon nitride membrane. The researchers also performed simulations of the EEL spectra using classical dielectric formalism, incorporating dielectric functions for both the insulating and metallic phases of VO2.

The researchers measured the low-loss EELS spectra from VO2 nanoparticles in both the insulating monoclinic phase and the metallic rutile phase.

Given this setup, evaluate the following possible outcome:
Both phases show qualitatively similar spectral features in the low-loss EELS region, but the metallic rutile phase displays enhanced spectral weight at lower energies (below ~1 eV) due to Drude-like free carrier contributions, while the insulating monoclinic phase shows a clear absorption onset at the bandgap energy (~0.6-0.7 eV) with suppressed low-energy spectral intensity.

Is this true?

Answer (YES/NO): NO